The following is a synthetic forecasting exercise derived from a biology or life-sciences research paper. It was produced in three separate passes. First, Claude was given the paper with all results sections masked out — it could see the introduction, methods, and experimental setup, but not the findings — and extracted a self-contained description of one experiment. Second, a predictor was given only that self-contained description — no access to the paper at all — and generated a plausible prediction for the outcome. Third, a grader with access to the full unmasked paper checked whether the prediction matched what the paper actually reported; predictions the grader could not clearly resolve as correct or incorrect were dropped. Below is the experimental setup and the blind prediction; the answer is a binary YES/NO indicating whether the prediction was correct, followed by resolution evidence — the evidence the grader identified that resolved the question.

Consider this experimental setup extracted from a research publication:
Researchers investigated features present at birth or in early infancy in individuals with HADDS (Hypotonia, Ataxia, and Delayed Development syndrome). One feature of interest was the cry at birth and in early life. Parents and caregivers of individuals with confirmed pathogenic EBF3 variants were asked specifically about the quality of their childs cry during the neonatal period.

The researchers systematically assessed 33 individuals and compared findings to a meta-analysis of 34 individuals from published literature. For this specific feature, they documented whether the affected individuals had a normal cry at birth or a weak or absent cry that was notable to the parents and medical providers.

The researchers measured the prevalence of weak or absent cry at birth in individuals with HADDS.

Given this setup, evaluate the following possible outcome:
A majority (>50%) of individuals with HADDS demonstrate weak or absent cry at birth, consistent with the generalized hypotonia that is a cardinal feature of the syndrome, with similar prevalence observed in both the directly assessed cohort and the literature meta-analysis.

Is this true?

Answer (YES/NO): NO